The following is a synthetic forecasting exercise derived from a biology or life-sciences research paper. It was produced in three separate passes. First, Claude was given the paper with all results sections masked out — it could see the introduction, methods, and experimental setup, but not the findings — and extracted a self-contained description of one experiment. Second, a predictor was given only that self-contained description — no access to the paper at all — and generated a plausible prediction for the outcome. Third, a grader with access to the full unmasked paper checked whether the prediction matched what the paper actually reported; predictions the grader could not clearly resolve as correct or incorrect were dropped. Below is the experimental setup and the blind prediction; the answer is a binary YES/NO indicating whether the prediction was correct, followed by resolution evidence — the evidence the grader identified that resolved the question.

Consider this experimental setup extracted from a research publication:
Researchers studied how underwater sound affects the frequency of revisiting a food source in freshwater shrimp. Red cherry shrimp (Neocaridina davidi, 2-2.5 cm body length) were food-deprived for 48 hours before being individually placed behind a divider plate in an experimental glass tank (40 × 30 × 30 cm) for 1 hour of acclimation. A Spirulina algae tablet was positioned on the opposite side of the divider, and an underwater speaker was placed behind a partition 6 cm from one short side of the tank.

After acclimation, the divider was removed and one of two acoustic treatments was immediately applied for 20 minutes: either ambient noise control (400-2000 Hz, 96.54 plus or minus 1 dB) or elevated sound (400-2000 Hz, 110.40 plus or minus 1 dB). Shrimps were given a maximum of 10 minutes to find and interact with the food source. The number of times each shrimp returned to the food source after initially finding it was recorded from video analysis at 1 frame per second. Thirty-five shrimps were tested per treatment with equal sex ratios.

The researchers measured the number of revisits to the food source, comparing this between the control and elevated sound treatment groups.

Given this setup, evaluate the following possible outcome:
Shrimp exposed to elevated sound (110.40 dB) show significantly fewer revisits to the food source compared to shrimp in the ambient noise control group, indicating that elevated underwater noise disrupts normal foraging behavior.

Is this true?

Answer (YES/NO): YES